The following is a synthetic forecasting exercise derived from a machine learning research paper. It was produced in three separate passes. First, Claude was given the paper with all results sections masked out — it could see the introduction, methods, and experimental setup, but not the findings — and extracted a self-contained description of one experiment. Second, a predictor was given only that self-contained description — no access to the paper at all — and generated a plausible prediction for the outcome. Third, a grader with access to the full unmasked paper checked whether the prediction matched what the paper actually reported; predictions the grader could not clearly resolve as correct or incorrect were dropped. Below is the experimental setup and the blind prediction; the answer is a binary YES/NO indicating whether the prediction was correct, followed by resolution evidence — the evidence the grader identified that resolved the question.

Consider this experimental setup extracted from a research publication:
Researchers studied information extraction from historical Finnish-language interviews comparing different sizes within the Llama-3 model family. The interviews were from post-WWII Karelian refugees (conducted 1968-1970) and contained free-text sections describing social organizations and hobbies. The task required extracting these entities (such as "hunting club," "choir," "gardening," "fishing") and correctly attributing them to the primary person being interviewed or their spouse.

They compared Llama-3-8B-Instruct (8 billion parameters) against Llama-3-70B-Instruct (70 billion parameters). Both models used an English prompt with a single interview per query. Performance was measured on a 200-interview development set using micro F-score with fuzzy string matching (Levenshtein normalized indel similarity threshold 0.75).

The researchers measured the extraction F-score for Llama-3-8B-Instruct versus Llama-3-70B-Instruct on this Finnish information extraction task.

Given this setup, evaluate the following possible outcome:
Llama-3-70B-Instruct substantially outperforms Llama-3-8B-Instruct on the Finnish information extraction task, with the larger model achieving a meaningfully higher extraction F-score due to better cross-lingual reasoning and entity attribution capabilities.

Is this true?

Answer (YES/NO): YES